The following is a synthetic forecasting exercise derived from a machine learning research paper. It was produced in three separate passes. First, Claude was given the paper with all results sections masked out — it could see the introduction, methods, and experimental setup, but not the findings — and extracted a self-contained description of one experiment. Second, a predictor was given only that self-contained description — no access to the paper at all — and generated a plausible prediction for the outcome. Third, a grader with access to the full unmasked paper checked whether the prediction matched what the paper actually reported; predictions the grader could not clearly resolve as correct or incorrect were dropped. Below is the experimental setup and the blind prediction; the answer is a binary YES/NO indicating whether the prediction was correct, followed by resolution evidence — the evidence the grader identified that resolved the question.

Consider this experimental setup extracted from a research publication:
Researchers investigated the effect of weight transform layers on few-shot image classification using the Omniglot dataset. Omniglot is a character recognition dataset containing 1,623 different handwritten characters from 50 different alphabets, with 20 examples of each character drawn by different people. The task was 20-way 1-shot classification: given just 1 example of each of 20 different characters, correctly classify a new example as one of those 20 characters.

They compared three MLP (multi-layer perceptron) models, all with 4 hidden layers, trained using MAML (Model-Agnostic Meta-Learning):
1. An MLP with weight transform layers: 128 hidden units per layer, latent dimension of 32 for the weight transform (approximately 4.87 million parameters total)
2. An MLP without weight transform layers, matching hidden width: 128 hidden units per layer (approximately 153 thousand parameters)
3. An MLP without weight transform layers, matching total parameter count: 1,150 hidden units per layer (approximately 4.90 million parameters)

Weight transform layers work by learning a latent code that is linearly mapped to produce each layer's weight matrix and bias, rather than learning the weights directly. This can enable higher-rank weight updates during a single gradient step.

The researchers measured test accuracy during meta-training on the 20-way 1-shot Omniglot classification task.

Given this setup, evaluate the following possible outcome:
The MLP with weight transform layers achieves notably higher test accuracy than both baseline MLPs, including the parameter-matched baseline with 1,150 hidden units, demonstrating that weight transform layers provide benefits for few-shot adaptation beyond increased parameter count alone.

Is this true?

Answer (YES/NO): YES